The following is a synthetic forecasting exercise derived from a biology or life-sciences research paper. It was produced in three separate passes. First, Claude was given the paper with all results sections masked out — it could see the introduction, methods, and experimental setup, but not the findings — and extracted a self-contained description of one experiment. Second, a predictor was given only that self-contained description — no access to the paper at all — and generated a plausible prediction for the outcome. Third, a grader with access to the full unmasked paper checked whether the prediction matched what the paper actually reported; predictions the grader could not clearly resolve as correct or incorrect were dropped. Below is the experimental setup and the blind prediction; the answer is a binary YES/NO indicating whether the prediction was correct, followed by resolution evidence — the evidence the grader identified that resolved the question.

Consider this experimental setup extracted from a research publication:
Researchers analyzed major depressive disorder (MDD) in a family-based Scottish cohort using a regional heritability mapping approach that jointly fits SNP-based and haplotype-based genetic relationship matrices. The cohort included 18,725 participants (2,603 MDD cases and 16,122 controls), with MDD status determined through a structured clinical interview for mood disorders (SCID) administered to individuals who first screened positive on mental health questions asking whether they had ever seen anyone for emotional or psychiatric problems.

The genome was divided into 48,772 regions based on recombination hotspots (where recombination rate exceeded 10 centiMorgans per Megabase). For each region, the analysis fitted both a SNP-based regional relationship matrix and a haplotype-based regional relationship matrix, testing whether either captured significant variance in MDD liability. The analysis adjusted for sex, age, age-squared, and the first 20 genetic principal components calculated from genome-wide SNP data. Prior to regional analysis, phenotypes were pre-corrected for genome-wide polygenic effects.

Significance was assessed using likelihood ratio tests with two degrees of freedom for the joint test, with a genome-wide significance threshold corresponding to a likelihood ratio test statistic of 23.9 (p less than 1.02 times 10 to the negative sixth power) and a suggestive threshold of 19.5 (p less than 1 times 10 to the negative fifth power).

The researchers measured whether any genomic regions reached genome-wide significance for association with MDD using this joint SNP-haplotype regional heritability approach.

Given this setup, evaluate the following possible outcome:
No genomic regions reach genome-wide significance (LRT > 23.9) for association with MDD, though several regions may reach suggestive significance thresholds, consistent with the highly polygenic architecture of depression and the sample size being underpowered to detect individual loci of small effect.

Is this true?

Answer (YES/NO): YES